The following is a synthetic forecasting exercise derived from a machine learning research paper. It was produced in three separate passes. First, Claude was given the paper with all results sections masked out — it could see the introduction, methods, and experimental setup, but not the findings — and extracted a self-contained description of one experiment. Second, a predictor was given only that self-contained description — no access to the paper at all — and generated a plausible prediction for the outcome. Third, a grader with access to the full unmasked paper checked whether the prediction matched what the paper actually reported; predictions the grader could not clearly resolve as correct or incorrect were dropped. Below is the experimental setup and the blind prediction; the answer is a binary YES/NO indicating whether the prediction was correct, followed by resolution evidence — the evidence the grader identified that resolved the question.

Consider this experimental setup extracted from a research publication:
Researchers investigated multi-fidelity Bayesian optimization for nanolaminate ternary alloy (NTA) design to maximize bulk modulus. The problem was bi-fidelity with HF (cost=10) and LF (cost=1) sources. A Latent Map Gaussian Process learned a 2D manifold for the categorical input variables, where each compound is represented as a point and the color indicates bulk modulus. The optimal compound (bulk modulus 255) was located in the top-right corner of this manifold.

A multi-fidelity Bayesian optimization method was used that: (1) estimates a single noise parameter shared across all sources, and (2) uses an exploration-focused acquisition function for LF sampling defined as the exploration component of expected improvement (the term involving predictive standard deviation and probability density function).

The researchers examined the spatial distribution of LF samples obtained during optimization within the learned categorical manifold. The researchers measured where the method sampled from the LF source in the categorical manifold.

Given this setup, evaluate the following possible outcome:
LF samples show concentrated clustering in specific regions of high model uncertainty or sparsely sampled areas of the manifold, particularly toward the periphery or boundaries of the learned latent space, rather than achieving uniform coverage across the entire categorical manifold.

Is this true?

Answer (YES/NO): NO